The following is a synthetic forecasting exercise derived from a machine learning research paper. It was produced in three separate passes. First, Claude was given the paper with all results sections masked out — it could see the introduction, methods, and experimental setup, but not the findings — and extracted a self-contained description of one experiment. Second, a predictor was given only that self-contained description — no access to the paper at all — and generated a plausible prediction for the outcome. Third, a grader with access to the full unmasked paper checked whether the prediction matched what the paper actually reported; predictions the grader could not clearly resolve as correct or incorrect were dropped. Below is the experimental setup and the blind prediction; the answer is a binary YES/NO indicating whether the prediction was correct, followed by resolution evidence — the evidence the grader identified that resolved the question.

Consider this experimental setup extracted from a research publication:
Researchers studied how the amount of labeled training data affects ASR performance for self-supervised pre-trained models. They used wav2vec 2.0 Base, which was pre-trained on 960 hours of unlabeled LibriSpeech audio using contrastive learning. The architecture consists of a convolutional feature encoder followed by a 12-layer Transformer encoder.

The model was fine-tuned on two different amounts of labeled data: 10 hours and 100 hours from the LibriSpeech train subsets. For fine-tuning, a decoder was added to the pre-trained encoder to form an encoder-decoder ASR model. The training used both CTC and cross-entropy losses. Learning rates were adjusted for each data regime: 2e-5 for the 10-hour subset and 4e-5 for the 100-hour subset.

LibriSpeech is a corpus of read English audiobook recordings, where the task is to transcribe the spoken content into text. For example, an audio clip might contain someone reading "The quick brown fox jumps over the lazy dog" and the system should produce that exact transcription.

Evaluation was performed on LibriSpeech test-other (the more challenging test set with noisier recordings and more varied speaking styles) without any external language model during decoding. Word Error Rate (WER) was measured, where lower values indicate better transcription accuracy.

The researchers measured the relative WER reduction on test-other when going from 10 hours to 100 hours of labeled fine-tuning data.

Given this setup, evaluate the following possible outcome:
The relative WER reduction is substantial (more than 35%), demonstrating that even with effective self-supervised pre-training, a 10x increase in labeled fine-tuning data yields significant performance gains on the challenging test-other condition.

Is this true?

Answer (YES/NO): NO